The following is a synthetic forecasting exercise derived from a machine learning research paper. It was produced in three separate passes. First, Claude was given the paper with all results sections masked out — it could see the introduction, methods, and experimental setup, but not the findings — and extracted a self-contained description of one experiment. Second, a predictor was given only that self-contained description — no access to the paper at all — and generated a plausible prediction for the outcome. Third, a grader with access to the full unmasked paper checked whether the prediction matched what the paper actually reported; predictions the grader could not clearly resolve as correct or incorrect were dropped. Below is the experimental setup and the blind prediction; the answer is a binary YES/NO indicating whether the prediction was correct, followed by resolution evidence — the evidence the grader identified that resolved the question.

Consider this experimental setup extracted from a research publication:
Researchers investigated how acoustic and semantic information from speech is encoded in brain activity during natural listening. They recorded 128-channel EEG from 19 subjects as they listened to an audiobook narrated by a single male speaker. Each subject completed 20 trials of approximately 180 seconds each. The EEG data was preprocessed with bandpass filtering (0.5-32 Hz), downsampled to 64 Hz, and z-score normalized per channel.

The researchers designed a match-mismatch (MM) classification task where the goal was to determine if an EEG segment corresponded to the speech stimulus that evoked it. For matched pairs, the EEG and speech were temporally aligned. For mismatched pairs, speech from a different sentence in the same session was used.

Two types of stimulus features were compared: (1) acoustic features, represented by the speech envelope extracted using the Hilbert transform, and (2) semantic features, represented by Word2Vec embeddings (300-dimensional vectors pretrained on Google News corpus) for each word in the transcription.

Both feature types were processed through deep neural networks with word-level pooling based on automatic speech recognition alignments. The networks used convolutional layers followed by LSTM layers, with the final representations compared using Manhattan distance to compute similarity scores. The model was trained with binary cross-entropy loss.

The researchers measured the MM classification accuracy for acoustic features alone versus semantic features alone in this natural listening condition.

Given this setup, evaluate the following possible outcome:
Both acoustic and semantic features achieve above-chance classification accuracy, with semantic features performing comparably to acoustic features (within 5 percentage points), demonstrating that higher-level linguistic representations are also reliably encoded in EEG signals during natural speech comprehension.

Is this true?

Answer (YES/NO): YES